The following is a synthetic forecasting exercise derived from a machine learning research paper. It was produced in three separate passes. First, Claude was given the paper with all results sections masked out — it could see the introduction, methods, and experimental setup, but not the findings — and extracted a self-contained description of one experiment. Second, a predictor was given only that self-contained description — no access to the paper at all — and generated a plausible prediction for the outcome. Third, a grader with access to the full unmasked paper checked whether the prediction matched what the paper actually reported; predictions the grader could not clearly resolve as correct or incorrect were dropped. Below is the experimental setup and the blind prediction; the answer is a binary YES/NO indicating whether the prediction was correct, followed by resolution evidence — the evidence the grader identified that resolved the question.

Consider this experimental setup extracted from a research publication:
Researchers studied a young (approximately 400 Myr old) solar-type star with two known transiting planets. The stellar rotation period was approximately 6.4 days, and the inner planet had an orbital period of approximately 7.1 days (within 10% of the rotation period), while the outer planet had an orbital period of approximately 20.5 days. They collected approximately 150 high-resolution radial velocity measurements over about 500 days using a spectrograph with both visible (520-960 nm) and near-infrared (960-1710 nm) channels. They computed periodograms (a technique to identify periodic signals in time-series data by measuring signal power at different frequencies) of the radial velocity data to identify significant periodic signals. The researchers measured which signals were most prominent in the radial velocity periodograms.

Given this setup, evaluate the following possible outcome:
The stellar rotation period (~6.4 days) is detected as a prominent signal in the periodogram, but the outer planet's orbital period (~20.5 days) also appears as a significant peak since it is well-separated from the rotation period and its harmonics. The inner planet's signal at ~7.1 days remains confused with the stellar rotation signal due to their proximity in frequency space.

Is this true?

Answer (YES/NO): NO